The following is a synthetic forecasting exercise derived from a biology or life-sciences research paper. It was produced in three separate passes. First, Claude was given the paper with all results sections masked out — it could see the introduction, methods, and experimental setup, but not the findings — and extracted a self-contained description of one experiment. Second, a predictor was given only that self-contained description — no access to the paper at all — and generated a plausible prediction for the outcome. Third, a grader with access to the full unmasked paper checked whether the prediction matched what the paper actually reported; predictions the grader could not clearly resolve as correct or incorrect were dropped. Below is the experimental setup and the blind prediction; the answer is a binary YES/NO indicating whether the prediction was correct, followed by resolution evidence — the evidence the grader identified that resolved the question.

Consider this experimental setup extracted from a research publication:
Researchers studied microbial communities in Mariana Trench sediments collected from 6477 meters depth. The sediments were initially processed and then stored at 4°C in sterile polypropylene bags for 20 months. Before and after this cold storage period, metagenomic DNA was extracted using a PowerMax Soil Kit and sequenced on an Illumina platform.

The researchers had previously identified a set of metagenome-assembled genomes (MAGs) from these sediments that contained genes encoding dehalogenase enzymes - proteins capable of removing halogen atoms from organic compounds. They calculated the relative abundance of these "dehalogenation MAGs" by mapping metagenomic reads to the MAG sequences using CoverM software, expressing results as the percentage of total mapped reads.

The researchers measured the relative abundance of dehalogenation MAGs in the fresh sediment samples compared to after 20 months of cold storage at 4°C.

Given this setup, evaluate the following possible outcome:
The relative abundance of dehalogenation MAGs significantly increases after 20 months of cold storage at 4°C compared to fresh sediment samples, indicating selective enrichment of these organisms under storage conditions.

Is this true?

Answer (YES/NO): YES